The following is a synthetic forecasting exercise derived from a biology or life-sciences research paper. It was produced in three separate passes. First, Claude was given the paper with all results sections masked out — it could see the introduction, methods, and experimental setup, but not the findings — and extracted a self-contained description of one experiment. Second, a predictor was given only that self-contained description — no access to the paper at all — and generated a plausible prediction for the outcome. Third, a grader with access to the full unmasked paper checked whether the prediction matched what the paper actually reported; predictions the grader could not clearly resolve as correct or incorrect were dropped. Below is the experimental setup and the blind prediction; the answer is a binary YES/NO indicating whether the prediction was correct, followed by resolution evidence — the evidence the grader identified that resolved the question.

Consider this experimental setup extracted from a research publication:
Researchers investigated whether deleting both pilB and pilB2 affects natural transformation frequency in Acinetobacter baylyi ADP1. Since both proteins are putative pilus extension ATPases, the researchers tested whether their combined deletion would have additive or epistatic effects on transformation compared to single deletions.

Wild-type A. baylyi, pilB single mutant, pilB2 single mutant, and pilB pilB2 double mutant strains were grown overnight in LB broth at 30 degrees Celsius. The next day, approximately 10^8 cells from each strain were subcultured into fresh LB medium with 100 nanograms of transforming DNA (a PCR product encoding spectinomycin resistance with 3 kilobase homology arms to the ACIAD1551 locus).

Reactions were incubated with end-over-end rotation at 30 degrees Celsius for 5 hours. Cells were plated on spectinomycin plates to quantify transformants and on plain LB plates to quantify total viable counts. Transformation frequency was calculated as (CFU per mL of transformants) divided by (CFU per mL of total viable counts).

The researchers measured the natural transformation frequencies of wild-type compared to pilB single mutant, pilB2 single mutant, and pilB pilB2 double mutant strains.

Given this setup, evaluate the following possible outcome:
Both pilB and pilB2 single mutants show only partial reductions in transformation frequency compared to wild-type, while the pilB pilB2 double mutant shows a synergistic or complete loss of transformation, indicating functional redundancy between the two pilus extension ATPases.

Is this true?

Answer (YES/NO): YES